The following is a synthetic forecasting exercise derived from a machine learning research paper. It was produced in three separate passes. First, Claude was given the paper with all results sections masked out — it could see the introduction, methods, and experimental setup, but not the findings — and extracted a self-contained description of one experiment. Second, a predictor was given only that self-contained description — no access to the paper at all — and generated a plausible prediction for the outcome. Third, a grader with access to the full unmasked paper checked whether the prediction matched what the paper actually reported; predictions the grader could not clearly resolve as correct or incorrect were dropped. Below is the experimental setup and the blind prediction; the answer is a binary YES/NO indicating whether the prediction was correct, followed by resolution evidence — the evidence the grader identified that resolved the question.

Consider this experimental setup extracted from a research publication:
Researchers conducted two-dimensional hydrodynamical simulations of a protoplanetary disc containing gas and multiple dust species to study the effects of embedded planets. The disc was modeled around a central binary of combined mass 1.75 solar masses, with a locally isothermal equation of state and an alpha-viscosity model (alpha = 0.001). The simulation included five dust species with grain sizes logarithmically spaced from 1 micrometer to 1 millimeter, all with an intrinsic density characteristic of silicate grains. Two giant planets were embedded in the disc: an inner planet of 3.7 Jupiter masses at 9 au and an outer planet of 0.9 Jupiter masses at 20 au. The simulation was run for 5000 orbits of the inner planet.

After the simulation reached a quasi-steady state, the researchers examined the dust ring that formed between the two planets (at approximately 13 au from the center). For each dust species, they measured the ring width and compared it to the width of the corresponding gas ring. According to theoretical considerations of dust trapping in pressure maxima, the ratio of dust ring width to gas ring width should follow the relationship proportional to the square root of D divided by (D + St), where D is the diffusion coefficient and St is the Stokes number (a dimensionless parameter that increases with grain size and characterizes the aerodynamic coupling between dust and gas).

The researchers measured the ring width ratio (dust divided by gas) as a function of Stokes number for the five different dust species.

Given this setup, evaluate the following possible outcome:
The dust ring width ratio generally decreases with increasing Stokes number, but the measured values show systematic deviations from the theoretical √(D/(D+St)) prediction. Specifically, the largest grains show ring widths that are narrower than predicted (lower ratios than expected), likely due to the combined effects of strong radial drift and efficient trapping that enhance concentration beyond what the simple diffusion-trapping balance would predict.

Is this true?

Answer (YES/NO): NO